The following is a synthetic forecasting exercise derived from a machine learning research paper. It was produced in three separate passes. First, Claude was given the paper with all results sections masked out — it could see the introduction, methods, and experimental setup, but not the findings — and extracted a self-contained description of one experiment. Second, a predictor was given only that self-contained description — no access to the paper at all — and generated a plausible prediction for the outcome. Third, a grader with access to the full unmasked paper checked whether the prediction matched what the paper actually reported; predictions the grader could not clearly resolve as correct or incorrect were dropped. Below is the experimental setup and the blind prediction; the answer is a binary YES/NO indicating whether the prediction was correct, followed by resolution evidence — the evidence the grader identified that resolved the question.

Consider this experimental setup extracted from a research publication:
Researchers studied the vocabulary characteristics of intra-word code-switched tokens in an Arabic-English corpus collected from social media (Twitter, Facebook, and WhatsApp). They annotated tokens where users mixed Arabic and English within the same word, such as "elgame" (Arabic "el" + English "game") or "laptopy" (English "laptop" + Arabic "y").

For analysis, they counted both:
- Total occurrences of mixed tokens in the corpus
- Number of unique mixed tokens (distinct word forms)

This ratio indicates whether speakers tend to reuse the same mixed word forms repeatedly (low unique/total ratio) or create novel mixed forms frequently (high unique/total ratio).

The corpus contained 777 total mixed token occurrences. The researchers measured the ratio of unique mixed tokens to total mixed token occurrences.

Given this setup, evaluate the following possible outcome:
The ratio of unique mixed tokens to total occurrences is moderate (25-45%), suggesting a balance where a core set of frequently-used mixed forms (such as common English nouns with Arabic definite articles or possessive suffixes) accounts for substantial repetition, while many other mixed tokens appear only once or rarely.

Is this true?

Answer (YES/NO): NO